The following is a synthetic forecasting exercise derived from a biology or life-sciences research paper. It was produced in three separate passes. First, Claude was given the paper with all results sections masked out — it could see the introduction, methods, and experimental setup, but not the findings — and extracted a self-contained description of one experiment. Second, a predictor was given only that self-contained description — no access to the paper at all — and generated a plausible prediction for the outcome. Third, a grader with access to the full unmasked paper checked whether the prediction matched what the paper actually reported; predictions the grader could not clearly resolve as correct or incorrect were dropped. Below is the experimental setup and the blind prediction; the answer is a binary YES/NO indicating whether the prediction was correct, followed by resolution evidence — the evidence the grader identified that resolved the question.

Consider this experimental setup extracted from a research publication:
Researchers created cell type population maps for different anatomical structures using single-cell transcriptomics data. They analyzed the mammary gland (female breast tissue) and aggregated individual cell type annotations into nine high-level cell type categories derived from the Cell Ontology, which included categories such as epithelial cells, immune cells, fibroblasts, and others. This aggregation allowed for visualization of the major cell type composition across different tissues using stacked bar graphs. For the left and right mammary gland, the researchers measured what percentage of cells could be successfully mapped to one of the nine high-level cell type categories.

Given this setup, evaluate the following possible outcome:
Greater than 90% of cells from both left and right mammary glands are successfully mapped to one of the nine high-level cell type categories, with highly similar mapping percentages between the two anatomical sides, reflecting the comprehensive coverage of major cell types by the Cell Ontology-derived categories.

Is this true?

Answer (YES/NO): NO